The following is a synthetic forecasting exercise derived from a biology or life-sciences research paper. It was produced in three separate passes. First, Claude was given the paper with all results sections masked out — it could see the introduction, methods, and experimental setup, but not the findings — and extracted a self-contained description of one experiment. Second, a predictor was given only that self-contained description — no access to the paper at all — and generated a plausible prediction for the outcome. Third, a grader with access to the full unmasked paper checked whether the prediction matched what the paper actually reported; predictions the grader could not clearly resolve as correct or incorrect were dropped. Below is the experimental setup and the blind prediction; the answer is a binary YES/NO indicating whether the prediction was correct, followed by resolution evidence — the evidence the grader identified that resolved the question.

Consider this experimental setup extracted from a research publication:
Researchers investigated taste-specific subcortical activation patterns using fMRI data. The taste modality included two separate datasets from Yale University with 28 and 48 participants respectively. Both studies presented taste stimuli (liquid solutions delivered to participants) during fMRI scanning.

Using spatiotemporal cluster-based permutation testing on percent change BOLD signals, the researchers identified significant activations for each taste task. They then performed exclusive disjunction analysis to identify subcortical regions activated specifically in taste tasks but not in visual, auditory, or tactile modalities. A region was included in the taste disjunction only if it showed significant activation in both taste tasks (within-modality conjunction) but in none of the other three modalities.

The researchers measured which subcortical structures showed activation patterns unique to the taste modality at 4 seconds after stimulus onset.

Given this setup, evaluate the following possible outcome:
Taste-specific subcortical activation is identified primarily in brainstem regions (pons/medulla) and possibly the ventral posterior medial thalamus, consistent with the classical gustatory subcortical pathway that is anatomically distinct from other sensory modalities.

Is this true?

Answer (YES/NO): NO